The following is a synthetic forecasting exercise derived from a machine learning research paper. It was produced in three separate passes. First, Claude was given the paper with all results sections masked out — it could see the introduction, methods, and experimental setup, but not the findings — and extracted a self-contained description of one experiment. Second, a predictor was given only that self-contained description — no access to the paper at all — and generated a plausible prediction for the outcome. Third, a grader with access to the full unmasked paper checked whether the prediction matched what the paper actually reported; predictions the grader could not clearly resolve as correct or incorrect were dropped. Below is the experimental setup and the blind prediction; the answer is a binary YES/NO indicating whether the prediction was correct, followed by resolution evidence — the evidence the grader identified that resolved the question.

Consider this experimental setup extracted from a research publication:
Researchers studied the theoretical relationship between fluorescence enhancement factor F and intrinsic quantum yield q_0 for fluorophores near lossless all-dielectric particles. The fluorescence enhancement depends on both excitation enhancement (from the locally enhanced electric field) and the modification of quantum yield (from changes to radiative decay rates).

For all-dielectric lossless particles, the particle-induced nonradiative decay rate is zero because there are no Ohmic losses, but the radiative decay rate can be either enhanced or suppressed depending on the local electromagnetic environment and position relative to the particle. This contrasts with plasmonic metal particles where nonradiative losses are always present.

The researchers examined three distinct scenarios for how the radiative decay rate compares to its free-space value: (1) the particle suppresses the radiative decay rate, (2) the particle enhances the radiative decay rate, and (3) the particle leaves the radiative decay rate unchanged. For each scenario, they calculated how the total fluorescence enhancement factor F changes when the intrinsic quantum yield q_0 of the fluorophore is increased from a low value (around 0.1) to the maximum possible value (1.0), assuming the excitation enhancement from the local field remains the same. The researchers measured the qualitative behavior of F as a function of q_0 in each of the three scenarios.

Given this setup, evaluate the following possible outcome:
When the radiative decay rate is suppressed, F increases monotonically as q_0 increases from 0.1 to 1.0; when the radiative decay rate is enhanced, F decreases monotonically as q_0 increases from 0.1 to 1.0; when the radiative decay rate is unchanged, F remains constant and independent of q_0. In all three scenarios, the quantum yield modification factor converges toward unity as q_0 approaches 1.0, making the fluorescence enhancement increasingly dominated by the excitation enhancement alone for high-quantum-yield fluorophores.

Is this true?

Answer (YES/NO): YES